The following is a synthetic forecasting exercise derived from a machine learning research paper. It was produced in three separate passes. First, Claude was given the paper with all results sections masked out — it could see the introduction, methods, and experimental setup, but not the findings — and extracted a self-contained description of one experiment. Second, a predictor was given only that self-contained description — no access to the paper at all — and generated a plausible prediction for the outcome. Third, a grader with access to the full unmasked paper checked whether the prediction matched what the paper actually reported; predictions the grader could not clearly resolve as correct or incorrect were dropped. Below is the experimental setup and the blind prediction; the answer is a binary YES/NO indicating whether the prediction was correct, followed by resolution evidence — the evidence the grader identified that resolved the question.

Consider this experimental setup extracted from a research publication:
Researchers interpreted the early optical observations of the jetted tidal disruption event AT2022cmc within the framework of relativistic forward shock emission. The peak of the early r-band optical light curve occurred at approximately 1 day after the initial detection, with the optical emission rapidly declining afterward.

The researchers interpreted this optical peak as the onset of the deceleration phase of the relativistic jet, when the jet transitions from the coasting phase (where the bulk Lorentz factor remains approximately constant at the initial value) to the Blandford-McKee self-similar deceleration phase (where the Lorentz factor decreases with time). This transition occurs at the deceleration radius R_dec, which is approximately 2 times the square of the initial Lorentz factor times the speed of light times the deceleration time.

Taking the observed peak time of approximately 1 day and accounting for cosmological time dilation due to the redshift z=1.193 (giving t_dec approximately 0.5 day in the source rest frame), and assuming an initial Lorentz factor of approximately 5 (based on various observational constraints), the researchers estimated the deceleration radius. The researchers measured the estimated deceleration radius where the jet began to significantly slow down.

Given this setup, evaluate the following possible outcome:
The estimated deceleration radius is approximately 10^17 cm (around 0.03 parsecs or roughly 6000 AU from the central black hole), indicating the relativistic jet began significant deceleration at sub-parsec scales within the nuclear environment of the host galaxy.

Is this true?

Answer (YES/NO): NO